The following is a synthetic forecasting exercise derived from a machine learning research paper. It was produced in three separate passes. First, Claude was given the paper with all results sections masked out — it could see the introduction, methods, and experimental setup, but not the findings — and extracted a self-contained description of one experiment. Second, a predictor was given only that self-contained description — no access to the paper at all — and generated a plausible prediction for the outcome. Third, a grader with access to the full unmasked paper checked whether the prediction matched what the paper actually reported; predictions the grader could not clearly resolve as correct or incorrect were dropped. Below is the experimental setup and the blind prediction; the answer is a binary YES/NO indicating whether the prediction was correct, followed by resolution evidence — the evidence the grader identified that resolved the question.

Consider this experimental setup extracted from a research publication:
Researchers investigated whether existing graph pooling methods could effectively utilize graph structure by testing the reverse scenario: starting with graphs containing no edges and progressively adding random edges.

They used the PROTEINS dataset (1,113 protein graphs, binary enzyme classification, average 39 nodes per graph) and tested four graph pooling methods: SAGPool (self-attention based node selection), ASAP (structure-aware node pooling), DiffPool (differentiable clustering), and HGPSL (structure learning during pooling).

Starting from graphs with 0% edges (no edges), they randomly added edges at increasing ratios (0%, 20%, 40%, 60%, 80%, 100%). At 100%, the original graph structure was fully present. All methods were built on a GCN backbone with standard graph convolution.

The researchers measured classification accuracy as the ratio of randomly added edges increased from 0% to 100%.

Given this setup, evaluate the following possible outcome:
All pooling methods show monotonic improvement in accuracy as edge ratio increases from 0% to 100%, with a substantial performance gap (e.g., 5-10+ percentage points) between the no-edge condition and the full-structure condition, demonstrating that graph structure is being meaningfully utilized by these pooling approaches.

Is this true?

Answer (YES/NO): NO